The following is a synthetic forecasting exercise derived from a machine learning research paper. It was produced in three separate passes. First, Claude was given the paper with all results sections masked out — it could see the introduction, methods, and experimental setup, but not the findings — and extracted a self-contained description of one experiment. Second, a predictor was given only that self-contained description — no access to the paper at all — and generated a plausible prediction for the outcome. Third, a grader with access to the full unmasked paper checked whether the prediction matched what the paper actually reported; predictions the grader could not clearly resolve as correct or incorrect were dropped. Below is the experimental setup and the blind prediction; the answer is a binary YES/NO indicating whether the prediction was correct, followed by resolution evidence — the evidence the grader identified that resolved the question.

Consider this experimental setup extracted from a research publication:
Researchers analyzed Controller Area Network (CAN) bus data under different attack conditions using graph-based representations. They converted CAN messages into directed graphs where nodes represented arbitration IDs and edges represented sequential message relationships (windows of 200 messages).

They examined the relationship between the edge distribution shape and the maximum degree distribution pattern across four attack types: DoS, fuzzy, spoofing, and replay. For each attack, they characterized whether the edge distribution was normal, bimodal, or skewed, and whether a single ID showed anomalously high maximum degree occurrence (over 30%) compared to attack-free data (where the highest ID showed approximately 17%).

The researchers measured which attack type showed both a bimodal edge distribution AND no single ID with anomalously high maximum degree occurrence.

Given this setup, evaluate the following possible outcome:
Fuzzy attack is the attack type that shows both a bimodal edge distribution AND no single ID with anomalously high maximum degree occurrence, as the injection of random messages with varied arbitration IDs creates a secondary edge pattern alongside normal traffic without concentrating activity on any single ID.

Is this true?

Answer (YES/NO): YES